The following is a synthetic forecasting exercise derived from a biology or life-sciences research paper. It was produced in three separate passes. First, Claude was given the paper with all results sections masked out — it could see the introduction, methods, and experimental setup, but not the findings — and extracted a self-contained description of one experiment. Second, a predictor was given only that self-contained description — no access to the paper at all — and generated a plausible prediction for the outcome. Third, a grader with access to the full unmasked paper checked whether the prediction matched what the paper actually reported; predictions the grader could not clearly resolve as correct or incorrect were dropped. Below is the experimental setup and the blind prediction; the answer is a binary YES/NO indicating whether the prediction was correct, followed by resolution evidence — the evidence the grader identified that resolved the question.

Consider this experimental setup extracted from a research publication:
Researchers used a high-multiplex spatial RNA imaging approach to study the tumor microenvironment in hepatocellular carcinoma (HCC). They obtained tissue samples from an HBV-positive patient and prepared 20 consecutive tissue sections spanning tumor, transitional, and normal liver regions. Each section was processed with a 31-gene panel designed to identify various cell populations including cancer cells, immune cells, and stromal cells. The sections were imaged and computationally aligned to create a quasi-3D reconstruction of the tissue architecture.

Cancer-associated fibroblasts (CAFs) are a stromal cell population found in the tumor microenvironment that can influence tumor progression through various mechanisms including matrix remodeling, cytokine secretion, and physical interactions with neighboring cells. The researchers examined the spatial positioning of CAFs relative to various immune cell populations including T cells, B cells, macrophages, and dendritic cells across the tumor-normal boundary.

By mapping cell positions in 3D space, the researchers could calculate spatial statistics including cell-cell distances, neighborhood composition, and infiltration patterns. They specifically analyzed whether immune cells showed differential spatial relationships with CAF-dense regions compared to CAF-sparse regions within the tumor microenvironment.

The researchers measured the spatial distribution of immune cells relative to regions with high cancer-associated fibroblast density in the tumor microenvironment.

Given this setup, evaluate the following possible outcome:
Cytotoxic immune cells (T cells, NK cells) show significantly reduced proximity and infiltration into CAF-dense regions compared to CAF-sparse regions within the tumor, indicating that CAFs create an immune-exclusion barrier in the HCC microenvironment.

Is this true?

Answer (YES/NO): NO